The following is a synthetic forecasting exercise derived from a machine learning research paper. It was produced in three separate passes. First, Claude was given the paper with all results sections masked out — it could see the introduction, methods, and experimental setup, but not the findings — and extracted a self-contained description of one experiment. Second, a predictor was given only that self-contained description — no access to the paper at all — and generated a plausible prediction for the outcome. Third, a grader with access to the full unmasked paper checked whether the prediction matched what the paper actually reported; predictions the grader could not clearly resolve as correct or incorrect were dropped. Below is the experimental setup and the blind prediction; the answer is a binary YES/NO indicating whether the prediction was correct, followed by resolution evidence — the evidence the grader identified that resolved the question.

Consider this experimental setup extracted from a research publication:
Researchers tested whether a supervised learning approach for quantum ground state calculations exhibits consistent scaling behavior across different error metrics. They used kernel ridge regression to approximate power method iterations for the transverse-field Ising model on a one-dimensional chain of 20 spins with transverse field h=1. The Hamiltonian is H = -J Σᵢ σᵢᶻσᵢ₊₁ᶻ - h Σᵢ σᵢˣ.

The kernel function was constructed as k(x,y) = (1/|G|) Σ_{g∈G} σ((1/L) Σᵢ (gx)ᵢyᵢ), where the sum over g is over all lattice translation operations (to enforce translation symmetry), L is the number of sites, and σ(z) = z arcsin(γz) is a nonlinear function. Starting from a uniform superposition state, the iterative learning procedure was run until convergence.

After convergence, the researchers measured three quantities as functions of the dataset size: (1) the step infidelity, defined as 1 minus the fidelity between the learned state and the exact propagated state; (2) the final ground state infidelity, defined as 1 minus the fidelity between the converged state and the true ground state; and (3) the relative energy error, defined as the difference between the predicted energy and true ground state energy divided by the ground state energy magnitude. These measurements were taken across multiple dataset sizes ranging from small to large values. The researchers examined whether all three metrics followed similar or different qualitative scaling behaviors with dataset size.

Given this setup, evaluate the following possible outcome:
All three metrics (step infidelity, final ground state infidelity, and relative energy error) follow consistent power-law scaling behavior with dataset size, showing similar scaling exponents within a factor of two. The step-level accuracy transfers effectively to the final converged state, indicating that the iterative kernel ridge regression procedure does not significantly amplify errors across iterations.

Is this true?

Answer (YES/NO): YES